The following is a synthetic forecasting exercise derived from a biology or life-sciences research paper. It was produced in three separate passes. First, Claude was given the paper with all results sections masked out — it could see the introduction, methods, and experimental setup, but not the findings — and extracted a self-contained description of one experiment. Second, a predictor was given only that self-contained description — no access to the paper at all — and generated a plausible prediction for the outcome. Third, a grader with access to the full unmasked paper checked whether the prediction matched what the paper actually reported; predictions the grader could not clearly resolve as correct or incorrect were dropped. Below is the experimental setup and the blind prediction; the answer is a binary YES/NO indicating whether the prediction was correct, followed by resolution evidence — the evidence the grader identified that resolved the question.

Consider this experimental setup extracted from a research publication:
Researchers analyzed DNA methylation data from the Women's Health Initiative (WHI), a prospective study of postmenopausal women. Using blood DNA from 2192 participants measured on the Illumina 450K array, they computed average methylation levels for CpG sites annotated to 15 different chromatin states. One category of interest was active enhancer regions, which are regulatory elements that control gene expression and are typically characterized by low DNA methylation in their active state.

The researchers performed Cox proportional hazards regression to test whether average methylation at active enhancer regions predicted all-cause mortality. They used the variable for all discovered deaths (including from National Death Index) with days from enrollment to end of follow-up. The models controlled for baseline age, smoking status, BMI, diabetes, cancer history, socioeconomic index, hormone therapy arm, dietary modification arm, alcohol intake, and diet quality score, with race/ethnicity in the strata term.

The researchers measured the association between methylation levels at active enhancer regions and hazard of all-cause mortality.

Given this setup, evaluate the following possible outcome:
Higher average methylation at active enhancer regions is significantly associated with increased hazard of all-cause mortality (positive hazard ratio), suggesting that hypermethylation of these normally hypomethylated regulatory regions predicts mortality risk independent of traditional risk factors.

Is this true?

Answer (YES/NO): NO